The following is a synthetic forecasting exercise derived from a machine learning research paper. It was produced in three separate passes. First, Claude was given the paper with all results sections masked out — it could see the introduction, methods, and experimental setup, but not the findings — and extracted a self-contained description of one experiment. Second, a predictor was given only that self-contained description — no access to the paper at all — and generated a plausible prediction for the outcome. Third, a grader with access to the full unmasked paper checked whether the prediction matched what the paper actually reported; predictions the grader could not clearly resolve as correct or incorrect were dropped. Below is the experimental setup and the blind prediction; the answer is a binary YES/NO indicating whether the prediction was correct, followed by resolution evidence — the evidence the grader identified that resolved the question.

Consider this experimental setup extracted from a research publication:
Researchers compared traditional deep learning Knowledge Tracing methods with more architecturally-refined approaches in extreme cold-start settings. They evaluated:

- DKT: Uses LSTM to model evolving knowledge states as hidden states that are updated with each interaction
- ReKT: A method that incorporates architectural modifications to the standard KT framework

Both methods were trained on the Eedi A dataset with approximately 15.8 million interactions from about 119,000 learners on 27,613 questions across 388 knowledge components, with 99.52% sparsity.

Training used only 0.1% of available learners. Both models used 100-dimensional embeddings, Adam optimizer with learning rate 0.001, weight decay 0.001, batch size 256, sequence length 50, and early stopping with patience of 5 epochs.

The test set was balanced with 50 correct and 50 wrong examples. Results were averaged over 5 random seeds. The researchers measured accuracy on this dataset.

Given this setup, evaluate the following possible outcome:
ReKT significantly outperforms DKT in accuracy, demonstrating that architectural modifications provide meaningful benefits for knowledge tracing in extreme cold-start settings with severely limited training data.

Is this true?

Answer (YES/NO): YES